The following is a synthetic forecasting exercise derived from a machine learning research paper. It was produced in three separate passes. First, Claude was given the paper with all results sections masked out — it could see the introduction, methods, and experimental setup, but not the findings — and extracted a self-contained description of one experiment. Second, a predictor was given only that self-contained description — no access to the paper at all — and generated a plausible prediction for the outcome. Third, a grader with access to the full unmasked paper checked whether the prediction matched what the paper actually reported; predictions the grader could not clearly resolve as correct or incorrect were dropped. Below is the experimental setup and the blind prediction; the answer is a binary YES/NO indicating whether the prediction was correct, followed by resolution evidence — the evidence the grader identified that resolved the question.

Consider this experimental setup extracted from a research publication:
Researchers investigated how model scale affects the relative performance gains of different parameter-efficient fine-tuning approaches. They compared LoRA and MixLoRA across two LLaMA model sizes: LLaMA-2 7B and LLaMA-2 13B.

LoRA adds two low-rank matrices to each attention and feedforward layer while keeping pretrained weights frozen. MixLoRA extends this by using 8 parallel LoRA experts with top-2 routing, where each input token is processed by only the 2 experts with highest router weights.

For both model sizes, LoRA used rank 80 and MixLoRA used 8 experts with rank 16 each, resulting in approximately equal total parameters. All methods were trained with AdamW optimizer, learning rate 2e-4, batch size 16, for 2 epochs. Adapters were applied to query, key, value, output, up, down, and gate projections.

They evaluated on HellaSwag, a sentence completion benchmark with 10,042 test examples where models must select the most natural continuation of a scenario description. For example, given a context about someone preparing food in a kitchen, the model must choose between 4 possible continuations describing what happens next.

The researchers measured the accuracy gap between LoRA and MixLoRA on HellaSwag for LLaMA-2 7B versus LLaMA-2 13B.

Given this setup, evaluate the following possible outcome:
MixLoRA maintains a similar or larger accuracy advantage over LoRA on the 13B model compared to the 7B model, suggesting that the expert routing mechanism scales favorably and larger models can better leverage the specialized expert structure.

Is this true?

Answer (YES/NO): NO